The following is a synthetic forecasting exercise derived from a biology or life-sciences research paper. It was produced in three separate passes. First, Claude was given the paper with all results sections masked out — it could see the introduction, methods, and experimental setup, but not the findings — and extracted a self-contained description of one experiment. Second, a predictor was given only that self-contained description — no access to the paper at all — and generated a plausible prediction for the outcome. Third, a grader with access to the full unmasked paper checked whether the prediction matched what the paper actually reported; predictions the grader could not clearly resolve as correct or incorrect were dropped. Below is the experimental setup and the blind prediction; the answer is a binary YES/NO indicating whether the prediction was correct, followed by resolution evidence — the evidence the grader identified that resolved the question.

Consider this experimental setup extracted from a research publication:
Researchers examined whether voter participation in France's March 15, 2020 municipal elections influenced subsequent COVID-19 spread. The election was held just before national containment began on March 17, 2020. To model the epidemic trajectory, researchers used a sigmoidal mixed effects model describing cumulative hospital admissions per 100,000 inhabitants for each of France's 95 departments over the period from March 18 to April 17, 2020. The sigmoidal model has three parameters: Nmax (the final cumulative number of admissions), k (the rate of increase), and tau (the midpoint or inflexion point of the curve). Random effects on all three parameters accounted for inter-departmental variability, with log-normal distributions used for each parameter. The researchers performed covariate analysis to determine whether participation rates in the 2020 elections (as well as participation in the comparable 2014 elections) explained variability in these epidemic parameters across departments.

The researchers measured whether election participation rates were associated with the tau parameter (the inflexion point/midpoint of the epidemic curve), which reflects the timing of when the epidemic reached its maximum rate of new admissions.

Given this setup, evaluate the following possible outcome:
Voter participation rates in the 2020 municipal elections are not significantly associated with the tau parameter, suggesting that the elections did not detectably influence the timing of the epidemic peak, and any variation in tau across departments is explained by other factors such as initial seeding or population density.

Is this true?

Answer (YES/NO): YES